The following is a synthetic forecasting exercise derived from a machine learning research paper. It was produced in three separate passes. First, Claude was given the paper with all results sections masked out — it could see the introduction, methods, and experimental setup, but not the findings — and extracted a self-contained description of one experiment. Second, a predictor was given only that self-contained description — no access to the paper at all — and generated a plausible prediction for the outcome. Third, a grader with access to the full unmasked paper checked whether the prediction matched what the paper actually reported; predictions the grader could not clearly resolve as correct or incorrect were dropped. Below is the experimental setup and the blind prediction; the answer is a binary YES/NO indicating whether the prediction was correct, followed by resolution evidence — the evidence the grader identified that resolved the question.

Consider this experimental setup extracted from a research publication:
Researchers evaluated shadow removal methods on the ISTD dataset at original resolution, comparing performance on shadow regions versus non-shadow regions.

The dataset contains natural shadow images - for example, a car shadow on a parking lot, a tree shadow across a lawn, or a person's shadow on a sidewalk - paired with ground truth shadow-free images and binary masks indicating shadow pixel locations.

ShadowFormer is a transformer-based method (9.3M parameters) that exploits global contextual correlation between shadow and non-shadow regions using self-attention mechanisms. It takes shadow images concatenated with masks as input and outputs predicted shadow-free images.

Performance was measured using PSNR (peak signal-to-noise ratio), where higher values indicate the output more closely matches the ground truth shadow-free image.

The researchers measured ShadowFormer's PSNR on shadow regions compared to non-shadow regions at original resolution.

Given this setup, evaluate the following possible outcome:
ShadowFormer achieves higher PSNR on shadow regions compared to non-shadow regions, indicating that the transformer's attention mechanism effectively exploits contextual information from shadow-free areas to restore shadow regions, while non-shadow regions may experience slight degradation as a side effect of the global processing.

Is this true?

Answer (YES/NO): YES